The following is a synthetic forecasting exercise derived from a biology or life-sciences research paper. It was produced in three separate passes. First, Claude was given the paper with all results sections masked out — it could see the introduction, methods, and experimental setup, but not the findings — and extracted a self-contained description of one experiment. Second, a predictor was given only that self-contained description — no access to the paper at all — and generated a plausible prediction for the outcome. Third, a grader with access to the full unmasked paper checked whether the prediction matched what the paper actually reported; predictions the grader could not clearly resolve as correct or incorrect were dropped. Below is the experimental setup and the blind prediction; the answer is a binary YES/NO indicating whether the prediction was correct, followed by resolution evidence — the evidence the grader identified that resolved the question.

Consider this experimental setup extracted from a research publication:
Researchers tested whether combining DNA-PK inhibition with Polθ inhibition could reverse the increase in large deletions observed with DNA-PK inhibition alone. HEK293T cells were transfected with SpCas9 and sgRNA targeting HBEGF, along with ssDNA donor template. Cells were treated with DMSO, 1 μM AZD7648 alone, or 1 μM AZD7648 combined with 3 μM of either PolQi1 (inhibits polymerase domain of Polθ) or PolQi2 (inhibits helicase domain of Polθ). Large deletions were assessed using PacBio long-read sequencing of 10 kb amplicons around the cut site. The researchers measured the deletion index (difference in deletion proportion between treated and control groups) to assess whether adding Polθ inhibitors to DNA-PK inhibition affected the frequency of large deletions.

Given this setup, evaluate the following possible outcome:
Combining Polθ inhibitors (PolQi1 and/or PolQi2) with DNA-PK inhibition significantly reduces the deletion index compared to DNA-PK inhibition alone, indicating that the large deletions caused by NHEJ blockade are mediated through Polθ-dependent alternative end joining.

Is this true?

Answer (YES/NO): YES